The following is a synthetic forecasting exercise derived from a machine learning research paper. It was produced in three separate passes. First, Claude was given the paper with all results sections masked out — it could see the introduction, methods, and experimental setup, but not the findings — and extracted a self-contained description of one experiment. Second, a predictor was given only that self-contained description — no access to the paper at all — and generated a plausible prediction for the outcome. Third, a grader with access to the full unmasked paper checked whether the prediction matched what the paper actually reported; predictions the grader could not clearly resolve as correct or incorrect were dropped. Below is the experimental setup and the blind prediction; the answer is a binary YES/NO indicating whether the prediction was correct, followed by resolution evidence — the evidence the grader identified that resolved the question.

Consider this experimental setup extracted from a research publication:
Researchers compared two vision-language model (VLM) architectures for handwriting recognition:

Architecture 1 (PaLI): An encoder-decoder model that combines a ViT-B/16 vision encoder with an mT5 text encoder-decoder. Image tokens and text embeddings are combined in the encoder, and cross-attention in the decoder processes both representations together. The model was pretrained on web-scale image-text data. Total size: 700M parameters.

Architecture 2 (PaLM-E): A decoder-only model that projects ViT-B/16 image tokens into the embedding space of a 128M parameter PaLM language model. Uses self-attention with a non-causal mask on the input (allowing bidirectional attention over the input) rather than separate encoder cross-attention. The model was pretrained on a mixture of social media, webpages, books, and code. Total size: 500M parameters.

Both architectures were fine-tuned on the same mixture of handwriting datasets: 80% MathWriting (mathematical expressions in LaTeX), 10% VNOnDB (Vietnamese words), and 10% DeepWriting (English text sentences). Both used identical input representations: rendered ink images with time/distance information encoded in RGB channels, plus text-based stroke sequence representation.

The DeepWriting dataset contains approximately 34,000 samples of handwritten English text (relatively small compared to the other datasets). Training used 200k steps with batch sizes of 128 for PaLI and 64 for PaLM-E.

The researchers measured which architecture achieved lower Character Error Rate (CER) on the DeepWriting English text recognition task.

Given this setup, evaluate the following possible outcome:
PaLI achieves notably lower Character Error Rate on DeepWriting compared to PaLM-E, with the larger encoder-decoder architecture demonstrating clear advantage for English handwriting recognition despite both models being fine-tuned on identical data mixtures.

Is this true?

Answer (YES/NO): YES